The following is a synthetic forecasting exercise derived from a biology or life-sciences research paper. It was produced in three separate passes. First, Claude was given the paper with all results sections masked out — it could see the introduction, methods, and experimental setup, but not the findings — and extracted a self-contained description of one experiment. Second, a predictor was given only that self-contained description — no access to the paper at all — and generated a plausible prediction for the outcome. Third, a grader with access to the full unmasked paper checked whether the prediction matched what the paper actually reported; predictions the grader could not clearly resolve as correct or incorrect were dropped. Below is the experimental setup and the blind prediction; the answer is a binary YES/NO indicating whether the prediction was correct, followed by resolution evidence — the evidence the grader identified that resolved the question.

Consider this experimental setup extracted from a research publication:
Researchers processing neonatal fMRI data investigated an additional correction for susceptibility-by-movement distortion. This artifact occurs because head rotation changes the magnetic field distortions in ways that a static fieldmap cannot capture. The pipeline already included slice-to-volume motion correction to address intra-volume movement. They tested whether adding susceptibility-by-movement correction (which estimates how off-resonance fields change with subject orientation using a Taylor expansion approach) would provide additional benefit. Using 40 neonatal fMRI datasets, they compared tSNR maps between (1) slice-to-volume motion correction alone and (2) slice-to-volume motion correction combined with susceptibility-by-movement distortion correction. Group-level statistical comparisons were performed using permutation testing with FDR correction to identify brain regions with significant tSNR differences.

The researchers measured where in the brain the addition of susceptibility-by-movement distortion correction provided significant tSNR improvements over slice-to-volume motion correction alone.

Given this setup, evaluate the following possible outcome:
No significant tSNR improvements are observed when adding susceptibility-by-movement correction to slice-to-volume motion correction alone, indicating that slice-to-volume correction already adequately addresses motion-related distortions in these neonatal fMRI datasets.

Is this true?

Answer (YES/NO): NO